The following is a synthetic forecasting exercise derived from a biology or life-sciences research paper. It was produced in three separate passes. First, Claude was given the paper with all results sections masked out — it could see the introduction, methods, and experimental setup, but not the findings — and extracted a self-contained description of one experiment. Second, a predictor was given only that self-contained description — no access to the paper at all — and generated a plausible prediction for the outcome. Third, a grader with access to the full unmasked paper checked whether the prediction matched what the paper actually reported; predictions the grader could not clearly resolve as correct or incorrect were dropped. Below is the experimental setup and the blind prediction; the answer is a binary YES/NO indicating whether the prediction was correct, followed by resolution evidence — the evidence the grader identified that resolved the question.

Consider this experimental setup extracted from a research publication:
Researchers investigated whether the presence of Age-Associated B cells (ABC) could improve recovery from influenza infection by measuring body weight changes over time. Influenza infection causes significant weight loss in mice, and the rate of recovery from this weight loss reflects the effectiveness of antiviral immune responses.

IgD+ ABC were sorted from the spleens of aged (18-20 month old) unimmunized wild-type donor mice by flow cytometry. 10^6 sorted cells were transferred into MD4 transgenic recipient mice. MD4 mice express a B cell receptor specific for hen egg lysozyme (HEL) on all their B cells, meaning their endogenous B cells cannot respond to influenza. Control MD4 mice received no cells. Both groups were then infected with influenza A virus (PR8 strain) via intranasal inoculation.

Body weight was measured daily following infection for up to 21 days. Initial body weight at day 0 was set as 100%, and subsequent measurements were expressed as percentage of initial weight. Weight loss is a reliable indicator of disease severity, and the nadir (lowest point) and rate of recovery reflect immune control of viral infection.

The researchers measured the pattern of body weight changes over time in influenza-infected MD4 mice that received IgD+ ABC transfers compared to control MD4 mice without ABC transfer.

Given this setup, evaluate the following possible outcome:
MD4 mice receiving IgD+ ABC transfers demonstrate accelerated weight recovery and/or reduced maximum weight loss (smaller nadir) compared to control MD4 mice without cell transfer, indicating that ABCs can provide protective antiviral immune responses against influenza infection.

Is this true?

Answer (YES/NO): YES